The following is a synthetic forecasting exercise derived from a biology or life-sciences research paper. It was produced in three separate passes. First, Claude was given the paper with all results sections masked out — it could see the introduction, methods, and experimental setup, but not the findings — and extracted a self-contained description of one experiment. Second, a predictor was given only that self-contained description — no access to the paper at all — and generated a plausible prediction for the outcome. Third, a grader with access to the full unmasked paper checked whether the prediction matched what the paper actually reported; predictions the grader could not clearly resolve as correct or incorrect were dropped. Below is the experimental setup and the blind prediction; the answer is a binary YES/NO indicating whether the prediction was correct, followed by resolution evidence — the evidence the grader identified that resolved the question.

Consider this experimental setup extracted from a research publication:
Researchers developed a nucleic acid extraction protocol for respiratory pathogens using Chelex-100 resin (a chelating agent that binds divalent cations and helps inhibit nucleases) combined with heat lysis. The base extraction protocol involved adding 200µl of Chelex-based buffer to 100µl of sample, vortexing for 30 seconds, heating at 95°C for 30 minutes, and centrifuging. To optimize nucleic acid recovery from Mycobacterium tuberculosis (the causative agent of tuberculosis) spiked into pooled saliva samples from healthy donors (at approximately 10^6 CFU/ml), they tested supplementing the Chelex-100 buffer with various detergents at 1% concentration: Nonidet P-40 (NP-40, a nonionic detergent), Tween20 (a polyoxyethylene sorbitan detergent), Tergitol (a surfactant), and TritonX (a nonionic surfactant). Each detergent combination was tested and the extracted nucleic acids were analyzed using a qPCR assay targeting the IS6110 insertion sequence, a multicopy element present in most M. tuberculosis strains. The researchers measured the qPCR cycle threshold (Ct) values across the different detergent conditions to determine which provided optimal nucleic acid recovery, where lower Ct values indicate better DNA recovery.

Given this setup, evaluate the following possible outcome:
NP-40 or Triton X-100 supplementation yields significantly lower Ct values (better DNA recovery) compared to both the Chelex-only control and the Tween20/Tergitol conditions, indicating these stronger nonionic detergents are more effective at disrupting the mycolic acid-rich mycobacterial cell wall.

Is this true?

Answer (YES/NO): NO